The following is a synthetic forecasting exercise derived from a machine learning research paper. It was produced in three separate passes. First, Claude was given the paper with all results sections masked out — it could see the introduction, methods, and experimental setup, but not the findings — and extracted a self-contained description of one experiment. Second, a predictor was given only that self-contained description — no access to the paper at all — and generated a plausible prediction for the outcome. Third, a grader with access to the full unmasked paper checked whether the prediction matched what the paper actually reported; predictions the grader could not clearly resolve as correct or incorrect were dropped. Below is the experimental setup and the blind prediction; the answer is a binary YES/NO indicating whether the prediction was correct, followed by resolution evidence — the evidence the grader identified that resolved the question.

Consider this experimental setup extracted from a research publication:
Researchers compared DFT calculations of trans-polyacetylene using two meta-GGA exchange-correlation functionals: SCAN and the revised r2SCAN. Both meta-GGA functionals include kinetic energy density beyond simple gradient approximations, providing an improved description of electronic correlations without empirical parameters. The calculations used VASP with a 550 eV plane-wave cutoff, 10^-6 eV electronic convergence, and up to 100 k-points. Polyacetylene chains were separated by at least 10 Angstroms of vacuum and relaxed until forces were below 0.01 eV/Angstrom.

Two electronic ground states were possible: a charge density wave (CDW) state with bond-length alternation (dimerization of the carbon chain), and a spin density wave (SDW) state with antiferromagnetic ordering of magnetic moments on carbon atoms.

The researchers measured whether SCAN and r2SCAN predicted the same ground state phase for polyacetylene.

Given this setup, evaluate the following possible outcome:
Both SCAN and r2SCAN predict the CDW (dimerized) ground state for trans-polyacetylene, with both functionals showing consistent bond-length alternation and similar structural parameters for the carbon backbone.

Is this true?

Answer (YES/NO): NO